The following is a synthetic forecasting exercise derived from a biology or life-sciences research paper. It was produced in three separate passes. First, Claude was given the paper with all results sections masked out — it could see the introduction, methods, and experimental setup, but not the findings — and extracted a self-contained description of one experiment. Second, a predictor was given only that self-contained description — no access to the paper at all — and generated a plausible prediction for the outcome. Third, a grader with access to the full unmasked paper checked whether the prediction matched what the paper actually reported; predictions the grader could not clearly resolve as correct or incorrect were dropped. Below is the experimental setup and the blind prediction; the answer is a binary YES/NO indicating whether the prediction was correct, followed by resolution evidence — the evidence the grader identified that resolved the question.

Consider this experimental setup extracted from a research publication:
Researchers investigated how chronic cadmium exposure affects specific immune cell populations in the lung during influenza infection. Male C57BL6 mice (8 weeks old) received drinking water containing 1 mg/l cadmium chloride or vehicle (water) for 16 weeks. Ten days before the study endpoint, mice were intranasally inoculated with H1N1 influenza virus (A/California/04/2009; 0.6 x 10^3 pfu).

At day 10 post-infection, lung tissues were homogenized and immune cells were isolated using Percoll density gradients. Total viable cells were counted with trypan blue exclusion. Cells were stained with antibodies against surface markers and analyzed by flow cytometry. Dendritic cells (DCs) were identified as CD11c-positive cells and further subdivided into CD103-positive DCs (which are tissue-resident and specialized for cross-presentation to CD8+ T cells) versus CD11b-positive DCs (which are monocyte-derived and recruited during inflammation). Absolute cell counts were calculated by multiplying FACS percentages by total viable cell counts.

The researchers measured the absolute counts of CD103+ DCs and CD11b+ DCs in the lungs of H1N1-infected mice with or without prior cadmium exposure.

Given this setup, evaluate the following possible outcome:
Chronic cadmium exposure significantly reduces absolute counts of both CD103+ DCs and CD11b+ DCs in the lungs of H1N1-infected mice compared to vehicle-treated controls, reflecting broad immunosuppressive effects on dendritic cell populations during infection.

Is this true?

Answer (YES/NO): NO